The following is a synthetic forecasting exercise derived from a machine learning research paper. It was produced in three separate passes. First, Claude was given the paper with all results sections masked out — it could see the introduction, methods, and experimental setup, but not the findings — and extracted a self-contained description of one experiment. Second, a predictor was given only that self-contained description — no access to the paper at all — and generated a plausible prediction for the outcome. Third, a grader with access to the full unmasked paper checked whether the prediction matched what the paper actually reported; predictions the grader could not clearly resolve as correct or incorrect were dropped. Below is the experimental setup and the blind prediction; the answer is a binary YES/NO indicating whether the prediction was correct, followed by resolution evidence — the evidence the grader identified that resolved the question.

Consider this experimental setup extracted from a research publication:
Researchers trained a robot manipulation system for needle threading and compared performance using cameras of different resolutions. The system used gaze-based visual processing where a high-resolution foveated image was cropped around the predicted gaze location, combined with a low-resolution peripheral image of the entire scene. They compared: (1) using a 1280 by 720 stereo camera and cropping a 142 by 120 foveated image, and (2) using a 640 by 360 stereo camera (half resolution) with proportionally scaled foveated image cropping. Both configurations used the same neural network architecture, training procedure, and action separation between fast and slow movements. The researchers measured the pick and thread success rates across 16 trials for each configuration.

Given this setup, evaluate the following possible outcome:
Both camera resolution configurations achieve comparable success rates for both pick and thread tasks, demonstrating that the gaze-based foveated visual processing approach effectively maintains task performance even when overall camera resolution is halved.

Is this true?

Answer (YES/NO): NO